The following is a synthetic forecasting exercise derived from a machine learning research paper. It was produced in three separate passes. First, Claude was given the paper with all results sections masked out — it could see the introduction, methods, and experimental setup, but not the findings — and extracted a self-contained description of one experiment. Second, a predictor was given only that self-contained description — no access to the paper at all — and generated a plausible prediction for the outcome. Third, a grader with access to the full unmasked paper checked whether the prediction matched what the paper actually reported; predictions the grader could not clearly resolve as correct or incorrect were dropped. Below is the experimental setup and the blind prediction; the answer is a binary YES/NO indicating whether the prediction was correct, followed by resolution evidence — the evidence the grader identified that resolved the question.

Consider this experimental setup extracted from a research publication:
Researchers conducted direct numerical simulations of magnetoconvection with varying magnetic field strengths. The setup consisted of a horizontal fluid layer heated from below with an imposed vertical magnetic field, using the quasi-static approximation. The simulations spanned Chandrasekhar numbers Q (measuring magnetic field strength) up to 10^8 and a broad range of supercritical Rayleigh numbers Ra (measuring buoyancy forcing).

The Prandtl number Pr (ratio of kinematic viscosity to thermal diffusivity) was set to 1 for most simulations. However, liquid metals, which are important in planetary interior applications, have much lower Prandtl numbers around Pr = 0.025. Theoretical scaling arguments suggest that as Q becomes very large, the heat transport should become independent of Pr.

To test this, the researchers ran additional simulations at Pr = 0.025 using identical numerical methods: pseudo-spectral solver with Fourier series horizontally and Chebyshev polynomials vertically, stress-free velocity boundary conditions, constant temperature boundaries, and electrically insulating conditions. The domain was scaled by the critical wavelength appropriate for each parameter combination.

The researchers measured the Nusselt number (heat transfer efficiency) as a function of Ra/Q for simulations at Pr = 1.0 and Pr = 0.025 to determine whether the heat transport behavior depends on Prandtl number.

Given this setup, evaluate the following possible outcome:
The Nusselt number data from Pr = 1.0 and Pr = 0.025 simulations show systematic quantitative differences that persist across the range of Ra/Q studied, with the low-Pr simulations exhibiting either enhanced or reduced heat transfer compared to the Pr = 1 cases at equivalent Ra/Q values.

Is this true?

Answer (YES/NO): NO